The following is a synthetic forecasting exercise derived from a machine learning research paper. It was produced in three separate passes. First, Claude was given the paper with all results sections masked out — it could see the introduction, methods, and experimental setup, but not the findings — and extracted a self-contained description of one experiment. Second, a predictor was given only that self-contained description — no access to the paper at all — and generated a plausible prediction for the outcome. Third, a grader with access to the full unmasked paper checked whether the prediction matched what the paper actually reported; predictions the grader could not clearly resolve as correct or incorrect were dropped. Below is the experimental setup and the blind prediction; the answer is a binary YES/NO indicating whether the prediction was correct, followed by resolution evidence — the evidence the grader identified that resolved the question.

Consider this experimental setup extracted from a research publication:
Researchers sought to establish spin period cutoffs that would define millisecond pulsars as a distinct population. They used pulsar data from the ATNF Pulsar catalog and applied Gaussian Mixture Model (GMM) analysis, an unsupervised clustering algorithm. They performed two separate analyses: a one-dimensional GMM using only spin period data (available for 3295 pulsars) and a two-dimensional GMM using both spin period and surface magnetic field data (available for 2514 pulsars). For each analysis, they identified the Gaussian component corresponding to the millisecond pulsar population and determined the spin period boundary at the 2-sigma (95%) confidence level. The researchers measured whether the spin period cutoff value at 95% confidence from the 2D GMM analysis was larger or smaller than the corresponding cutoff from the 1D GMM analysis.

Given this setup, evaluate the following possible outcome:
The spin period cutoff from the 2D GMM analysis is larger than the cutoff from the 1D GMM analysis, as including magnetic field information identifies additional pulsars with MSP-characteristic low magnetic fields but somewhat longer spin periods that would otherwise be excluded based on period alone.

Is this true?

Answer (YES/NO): NO